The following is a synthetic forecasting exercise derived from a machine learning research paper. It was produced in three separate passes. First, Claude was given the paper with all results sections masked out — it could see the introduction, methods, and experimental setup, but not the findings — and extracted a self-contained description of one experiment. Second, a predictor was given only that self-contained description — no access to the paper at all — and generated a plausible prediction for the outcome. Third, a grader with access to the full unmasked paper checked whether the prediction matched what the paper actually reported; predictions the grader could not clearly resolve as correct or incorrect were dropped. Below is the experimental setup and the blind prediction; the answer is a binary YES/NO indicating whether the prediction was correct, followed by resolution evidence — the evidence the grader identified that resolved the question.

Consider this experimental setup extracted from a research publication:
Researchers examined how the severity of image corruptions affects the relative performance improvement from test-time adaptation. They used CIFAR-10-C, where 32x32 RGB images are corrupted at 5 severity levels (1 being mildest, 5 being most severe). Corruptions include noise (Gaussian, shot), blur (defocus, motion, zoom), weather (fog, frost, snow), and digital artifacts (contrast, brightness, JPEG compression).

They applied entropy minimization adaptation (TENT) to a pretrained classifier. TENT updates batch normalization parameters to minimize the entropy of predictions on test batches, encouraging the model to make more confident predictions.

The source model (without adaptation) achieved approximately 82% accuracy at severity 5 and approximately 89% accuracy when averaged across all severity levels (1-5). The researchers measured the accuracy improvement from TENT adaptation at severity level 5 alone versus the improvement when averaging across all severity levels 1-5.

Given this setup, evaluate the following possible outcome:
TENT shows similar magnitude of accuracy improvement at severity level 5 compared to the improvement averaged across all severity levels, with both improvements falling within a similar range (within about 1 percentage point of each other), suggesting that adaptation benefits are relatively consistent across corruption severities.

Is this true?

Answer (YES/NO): NO